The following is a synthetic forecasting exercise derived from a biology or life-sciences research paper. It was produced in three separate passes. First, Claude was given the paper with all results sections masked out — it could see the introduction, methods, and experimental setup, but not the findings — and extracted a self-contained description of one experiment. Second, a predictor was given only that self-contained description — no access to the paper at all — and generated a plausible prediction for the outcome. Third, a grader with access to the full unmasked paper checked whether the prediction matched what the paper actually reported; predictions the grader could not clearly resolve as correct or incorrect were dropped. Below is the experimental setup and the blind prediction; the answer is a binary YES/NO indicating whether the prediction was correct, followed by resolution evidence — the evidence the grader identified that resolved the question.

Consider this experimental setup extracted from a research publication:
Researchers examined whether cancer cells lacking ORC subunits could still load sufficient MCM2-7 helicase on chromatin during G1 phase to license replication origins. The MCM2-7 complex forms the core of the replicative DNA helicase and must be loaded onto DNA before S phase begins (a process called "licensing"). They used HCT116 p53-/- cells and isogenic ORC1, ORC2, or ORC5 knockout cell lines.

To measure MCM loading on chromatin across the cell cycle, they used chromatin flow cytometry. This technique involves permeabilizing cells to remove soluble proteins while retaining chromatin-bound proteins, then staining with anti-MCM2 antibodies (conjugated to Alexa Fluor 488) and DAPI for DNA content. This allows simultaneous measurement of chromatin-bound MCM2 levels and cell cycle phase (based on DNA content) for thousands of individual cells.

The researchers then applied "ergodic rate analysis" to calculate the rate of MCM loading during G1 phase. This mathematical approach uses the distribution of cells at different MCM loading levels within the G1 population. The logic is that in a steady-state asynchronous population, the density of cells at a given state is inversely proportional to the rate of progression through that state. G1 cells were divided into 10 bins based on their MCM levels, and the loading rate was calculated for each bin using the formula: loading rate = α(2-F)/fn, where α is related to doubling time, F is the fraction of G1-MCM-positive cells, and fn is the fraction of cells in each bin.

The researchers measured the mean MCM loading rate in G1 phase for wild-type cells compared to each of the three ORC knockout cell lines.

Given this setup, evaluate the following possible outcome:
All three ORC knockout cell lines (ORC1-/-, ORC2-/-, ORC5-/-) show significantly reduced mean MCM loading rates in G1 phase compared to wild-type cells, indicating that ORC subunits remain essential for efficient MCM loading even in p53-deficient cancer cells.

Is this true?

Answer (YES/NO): NO